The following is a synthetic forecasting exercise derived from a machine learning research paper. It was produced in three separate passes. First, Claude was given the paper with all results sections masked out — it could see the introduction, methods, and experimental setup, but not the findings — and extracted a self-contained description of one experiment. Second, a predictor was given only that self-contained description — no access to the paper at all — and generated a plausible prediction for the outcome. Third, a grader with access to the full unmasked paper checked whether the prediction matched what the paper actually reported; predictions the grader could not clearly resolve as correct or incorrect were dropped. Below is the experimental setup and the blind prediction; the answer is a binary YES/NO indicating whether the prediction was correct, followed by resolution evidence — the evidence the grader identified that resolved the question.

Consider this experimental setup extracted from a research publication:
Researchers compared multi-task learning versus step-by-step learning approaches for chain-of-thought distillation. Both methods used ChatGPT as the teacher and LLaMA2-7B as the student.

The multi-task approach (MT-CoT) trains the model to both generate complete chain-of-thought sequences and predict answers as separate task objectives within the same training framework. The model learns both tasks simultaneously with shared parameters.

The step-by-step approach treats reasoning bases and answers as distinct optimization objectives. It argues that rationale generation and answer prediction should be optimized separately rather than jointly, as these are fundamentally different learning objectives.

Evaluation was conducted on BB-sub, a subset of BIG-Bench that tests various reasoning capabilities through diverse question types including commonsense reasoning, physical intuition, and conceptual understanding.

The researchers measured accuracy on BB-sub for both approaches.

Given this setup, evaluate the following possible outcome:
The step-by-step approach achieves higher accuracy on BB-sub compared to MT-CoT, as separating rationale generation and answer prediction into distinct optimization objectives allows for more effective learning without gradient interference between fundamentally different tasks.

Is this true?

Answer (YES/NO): NO